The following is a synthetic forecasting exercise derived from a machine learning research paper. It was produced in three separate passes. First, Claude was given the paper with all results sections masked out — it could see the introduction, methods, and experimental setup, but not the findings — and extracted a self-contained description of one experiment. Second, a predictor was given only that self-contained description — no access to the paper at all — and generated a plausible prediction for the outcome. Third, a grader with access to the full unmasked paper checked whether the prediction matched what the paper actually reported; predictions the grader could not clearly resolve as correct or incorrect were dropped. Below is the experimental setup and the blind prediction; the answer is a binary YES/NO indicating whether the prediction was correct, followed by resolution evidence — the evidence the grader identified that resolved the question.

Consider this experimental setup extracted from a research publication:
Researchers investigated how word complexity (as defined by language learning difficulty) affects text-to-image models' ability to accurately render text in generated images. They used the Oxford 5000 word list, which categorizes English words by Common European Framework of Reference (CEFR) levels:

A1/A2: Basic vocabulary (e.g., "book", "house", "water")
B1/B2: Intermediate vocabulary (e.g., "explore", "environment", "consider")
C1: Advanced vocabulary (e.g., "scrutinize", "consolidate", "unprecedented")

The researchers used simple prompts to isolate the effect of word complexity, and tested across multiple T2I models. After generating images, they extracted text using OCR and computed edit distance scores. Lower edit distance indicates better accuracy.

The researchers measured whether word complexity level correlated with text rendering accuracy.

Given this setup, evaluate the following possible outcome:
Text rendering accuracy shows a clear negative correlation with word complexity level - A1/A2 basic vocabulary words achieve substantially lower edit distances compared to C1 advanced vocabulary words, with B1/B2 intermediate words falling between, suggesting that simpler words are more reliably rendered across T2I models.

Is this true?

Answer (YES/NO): NO